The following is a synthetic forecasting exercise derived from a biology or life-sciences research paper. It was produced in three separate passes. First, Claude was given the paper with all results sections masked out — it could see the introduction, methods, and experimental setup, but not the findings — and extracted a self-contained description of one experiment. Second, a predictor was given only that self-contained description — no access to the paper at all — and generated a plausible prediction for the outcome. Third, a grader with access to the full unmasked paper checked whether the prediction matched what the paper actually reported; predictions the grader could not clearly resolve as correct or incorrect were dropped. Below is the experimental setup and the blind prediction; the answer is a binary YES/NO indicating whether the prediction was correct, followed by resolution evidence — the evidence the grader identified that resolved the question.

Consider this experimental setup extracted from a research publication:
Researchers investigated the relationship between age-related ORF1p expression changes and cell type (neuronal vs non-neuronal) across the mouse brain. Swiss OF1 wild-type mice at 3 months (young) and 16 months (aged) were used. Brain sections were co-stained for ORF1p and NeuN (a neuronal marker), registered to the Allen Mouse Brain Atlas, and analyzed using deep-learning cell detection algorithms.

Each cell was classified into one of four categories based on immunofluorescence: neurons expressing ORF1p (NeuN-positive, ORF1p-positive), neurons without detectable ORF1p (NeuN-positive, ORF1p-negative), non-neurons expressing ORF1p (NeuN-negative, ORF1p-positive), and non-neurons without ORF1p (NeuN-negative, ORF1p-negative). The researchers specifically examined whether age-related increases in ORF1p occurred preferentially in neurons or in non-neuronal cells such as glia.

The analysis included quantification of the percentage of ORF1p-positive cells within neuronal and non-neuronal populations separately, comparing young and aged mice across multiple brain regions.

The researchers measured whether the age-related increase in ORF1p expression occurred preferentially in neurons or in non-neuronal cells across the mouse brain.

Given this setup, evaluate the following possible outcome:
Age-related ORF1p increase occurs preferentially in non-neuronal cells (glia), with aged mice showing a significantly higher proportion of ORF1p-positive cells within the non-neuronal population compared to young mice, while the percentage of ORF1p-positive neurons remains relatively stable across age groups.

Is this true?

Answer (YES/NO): NO